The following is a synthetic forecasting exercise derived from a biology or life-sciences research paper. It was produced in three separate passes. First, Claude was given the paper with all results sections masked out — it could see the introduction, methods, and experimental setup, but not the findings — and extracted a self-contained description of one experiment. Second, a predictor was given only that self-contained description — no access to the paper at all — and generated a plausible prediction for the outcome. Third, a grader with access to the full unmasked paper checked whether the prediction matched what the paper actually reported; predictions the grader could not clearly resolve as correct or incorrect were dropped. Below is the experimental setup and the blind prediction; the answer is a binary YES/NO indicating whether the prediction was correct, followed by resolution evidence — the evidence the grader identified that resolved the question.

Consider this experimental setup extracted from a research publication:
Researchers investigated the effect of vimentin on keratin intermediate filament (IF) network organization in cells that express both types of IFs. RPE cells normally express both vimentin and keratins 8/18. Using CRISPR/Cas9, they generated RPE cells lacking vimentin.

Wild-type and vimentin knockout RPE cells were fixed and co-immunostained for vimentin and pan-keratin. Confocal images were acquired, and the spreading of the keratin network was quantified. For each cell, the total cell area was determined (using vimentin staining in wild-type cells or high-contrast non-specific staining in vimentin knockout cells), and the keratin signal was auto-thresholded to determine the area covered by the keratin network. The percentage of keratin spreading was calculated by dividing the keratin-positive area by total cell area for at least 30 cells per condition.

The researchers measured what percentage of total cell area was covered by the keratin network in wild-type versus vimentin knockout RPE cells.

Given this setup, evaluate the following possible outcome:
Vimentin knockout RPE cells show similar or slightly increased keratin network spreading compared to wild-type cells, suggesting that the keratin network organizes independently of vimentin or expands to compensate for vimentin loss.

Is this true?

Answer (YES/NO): NO